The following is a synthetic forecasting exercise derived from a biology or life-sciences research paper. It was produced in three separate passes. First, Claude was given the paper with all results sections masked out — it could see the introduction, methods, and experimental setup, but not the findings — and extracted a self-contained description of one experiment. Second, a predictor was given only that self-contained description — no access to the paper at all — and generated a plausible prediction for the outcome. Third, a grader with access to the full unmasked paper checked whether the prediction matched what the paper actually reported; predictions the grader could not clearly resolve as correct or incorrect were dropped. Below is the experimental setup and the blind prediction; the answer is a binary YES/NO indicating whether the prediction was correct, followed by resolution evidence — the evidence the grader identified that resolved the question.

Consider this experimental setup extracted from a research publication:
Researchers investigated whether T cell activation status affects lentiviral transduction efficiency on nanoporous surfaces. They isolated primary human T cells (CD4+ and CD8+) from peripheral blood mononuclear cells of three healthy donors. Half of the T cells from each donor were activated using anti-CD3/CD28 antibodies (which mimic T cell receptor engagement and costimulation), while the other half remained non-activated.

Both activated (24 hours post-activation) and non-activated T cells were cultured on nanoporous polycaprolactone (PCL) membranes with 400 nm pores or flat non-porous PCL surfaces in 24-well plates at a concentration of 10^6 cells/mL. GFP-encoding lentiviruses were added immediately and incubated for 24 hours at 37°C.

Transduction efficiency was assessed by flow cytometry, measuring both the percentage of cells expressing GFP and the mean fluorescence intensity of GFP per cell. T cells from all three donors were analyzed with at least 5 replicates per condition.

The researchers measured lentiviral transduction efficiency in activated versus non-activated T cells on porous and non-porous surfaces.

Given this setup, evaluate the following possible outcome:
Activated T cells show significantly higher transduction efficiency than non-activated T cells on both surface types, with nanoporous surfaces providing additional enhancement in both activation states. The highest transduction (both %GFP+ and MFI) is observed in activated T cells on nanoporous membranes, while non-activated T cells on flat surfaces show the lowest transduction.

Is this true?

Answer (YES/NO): YES